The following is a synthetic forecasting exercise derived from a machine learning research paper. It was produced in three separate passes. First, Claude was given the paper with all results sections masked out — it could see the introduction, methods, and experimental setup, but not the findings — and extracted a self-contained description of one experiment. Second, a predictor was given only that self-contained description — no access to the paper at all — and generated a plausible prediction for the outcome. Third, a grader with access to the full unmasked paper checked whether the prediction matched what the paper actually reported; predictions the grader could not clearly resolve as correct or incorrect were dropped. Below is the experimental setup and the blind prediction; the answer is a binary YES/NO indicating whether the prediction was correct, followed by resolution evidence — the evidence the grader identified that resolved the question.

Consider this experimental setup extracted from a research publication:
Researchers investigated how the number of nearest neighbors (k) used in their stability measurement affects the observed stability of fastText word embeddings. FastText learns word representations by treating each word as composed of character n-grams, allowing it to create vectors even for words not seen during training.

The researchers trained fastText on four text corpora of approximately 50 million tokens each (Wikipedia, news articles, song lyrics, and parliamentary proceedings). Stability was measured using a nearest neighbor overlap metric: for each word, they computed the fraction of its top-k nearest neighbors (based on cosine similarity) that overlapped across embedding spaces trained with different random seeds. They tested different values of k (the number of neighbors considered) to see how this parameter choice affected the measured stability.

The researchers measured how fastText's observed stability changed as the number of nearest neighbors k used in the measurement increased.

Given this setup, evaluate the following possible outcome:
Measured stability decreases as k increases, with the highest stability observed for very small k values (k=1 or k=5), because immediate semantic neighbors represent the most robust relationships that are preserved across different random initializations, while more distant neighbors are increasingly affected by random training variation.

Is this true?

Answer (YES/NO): YES